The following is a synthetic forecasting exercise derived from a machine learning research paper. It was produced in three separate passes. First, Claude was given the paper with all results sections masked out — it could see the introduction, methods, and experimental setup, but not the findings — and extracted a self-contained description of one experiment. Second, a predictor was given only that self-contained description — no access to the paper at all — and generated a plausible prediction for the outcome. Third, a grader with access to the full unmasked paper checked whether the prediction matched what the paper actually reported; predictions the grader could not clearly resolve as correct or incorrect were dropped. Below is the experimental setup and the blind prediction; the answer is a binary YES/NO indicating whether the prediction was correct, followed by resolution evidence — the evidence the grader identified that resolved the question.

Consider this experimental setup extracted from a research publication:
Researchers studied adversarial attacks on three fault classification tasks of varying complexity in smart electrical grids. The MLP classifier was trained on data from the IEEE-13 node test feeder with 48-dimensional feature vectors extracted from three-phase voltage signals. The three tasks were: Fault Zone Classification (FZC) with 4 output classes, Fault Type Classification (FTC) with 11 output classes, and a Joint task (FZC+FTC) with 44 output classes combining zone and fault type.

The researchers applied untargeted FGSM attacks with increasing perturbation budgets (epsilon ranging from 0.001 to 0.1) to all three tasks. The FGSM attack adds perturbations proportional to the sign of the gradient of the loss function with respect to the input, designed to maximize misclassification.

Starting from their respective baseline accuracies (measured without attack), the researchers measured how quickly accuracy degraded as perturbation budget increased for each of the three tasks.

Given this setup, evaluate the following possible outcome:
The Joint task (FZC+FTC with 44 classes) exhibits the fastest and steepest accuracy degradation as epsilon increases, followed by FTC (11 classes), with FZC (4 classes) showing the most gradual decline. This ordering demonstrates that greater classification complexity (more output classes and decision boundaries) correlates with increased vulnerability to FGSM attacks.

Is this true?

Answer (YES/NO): YES